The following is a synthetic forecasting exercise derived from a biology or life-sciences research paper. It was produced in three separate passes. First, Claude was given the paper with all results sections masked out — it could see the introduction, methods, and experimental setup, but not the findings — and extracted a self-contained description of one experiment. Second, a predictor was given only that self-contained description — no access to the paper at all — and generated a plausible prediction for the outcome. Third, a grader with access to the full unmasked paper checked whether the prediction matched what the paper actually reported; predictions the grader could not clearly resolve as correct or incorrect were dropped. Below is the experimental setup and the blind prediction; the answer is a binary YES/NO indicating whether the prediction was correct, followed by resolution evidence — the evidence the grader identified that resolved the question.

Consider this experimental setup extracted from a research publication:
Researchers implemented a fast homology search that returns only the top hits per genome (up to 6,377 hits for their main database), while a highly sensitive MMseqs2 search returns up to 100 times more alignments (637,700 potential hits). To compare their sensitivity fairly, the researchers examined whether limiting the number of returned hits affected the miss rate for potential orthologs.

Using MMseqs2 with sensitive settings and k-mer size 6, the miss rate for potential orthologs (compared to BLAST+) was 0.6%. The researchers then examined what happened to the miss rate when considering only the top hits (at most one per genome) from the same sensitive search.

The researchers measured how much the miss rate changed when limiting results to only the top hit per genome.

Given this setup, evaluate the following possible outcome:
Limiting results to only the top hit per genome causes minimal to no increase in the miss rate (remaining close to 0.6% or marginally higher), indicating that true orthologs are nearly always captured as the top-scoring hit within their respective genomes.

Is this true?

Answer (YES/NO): YES